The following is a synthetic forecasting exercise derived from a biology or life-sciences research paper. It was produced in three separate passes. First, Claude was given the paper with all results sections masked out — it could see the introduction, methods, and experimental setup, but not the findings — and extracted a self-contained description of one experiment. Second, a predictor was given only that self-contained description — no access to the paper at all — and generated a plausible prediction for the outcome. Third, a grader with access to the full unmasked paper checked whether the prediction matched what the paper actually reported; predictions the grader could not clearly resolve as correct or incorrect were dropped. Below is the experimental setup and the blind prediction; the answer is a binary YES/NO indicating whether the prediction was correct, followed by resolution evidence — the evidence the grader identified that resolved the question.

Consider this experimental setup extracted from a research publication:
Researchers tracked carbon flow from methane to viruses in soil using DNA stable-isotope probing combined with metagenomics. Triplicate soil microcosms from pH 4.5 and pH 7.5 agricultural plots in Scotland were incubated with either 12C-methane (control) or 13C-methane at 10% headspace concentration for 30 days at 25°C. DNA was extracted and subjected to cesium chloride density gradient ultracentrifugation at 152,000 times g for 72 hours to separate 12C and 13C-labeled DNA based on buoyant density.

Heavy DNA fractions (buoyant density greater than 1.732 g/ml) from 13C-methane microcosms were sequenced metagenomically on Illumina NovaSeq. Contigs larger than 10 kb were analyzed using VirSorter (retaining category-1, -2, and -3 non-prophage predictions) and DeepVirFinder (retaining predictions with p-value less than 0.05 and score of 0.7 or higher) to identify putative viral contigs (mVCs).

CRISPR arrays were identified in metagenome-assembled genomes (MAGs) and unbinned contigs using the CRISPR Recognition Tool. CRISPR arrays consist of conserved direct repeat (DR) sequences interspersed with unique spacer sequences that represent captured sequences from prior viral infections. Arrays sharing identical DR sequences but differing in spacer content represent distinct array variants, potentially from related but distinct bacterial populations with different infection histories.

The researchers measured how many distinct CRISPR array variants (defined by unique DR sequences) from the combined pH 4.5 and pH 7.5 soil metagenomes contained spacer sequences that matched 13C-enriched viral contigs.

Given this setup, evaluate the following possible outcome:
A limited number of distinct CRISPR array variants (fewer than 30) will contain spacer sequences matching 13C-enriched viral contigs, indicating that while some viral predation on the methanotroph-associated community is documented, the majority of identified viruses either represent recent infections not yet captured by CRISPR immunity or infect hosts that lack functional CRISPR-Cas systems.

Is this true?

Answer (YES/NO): YES